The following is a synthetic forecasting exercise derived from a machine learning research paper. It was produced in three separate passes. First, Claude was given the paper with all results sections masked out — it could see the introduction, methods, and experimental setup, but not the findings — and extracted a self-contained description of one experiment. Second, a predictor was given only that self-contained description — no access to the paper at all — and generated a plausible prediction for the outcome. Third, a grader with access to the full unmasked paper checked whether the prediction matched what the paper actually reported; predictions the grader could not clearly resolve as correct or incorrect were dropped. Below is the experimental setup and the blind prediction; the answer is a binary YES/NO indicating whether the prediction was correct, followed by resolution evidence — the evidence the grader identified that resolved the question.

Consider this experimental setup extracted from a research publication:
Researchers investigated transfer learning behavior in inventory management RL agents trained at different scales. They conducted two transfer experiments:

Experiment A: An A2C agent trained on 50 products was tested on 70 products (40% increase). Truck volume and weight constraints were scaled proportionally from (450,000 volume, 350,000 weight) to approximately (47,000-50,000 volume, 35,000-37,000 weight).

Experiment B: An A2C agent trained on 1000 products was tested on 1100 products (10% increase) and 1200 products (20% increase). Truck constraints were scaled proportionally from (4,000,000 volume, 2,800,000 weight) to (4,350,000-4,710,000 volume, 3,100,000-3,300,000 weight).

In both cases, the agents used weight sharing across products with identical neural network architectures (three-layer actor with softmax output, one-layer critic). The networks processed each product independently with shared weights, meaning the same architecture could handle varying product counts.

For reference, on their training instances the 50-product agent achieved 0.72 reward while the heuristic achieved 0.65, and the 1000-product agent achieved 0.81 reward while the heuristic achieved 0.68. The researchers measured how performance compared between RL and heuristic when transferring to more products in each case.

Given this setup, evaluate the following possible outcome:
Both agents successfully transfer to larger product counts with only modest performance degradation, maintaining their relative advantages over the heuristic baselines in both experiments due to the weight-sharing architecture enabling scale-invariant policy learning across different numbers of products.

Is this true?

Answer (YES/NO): YES